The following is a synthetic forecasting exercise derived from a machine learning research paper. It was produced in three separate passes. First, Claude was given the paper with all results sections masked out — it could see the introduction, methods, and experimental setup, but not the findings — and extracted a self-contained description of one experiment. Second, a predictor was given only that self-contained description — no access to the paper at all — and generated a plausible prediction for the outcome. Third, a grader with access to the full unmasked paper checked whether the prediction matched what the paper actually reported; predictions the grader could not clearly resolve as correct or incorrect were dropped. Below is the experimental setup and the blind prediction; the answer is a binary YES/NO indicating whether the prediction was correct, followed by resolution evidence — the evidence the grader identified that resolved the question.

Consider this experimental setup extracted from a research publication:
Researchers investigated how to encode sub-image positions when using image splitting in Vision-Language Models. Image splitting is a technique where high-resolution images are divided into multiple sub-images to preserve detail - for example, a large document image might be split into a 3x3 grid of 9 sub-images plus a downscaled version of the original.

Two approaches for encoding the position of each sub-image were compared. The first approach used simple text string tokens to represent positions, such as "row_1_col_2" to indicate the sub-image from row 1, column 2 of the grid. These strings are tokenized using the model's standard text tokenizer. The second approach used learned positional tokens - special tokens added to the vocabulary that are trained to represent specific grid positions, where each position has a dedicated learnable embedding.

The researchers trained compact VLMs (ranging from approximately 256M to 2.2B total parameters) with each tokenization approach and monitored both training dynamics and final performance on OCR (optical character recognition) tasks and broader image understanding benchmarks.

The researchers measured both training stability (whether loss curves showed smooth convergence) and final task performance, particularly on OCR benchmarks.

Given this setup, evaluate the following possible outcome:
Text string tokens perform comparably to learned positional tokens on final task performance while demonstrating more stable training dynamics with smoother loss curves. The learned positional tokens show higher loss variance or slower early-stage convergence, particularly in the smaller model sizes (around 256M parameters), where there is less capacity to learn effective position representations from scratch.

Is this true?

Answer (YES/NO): NO